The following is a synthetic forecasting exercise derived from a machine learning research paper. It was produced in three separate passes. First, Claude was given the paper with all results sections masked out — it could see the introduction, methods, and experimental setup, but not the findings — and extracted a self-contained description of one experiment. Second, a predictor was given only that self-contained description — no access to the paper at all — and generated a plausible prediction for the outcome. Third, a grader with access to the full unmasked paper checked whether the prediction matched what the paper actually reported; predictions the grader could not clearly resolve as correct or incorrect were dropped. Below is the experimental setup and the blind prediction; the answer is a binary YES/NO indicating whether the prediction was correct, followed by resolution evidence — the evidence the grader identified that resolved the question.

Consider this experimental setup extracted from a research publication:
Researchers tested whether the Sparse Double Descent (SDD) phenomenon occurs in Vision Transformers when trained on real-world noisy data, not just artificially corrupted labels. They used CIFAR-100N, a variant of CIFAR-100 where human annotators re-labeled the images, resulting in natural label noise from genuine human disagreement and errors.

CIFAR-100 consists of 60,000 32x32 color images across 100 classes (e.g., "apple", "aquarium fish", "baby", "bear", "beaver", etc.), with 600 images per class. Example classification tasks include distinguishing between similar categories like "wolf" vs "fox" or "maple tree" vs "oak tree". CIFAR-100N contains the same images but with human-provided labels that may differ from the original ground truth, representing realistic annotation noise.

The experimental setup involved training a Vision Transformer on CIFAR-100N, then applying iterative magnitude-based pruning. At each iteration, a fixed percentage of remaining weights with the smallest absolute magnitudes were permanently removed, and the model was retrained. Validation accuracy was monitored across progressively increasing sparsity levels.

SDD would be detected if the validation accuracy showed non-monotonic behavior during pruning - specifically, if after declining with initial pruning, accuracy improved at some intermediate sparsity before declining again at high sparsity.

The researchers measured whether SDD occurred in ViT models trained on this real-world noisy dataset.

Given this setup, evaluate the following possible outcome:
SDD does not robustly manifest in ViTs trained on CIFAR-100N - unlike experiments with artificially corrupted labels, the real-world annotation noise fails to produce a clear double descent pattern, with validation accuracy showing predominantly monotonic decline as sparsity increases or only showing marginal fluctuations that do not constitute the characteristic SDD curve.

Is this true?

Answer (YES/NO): NO